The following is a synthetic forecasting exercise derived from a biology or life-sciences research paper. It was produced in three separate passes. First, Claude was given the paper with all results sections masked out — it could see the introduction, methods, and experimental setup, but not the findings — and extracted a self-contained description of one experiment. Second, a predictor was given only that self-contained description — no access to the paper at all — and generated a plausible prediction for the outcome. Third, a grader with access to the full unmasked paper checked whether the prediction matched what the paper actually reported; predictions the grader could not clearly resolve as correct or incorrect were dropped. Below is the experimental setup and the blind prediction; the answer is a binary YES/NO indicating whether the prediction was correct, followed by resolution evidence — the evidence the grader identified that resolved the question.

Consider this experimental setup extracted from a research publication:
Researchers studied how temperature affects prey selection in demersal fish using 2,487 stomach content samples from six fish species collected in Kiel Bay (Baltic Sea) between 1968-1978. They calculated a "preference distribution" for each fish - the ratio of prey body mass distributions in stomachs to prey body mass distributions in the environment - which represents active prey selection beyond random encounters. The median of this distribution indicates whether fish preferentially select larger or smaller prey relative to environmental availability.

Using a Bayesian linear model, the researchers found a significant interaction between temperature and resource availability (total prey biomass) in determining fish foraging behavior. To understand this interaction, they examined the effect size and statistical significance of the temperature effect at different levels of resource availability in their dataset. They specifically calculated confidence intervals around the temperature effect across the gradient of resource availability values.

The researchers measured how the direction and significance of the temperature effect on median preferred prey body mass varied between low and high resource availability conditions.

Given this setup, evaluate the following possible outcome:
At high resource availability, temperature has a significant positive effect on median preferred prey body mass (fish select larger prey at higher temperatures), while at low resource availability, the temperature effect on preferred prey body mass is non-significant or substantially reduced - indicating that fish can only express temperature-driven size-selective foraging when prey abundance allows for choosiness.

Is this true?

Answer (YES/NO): NO